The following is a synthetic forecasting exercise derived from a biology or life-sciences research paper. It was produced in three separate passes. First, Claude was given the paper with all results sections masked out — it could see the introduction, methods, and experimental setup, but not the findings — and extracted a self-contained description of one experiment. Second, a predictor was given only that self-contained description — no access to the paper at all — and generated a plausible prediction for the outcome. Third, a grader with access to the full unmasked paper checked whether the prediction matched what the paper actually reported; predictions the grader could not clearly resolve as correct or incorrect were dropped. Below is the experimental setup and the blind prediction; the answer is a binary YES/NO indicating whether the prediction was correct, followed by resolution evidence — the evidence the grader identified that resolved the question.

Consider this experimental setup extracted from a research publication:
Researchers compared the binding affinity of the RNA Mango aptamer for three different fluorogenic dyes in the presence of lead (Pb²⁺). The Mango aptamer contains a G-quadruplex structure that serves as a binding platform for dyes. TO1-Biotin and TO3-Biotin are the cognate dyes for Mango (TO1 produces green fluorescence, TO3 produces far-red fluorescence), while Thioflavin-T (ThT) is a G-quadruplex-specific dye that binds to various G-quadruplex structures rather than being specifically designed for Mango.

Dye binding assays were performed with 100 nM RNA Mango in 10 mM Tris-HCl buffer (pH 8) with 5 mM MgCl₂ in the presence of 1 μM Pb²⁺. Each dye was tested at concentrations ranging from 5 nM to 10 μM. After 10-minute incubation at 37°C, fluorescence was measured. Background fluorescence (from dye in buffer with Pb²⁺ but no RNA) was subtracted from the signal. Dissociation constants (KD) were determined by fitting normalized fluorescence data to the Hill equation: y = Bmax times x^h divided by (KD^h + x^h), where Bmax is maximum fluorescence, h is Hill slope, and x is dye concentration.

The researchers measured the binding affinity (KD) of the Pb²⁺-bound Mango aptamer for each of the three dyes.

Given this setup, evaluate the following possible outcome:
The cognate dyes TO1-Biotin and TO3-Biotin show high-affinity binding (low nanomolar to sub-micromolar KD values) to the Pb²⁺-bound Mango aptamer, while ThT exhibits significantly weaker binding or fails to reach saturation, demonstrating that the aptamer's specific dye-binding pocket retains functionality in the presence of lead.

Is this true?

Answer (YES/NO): NO